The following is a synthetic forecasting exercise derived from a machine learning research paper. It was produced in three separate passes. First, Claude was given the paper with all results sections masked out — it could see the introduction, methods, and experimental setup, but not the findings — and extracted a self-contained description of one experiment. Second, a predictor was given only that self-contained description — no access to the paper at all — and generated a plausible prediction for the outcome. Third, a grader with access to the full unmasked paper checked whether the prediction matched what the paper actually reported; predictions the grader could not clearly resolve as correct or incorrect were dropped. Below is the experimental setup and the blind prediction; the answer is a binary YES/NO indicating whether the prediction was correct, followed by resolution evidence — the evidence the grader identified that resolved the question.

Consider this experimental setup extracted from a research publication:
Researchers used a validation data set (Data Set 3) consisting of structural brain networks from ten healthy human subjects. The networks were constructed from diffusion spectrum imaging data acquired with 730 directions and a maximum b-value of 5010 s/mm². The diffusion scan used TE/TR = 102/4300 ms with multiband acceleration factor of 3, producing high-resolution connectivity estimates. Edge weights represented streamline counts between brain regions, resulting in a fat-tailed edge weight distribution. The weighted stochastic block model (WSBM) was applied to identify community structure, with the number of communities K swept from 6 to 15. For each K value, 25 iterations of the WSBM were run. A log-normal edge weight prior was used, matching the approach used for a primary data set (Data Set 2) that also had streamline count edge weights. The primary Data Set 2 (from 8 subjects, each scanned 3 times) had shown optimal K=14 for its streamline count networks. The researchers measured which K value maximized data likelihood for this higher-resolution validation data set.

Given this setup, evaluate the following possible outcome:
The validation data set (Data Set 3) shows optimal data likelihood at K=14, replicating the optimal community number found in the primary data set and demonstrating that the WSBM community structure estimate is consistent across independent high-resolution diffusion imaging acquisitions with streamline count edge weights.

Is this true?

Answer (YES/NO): NO